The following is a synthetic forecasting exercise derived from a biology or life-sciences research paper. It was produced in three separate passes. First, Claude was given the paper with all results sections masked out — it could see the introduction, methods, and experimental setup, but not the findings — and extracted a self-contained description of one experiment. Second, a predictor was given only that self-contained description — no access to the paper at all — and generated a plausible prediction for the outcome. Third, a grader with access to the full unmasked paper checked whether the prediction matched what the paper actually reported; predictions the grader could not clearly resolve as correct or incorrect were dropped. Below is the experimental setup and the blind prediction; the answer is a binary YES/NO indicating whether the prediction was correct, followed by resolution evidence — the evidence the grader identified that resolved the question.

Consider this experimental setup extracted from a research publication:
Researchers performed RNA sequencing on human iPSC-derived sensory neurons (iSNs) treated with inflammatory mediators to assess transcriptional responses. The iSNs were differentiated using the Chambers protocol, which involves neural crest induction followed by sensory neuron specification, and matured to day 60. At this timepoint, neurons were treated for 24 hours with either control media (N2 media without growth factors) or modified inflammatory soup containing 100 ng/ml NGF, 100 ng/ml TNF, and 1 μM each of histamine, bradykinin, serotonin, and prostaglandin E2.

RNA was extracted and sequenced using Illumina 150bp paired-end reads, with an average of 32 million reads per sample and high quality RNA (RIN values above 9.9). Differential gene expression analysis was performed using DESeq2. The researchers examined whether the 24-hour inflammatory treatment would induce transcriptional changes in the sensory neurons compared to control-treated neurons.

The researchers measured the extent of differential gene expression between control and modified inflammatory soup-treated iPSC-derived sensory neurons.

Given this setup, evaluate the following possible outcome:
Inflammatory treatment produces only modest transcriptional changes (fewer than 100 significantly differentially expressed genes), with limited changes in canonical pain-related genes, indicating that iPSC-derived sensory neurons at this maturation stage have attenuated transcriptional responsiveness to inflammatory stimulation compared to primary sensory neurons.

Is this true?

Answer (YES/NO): NO